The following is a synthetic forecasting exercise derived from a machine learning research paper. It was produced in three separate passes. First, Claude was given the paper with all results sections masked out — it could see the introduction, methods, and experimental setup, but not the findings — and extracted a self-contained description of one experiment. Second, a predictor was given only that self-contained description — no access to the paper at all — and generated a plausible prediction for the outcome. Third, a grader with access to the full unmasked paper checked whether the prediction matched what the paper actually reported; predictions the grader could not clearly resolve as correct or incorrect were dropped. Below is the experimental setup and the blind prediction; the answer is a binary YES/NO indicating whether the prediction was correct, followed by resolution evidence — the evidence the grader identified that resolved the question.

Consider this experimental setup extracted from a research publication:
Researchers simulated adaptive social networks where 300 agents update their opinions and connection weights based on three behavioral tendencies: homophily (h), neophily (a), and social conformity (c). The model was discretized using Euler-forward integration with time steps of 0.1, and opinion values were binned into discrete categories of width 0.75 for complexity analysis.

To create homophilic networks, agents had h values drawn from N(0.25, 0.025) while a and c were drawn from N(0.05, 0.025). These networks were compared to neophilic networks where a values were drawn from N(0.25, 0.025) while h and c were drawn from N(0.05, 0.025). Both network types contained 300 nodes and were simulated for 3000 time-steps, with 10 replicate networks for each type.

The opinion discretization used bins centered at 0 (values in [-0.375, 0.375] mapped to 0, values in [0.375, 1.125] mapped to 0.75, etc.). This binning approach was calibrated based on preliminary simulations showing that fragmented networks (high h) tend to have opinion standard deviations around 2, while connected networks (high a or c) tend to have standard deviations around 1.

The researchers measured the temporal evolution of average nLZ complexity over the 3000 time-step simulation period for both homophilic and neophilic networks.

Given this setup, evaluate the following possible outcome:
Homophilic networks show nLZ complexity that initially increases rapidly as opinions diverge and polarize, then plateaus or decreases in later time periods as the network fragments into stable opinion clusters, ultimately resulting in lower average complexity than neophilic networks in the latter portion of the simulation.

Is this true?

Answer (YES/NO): NO